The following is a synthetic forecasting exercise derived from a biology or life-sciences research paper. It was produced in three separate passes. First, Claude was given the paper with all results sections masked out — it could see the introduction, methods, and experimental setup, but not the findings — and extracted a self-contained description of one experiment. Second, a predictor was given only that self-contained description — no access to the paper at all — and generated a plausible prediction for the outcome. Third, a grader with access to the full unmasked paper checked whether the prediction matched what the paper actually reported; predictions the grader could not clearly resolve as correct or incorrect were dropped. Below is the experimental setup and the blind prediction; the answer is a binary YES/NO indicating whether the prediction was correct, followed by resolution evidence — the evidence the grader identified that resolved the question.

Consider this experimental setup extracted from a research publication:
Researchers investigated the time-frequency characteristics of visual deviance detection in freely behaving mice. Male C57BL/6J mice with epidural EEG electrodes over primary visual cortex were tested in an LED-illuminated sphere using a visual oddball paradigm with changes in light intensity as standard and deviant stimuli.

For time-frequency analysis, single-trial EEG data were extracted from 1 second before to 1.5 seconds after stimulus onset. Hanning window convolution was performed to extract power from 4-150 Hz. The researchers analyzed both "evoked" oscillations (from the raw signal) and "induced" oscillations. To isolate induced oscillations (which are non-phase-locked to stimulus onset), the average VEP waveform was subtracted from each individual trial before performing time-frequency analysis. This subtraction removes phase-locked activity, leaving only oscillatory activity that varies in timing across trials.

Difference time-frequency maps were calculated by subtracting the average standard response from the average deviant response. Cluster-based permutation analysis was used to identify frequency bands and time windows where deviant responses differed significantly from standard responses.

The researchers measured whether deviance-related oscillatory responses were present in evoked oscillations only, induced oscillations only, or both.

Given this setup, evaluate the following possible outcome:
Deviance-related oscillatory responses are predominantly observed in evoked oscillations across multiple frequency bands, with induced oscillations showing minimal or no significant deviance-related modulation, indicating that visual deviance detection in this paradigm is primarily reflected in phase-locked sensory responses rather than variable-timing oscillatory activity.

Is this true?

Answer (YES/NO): NO